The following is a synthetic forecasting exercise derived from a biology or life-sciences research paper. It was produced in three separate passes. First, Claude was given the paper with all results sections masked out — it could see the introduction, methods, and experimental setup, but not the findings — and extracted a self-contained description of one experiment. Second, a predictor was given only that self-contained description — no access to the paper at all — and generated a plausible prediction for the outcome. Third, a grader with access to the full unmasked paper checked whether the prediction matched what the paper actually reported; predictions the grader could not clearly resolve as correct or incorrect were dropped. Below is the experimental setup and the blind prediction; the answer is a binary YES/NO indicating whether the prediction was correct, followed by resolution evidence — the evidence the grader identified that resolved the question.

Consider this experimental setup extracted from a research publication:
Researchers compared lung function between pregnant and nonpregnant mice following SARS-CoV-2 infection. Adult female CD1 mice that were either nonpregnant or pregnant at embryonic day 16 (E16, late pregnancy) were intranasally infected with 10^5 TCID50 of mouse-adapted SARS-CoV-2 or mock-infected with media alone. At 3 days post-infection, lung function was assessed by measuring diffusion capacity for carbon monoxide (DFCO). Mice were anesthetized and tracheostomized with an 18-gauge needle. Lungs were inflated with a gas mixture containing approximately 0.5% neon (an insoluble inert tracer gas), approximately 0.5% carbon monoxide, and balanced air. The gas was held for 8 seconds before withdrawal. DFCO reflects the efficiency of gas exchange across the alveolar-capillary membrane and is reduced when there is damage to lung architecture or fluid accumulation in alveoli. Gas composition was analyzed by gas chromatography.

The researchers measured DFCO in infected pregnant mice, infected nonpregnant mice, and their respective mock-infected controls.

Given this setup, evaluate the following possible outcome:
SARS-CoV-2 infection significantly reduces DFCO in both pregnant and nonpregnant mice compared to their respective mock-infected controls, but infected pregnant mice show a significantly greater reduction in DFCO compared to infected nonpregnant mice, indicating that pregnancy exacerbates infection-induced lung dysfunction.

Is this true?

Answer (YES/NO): NO